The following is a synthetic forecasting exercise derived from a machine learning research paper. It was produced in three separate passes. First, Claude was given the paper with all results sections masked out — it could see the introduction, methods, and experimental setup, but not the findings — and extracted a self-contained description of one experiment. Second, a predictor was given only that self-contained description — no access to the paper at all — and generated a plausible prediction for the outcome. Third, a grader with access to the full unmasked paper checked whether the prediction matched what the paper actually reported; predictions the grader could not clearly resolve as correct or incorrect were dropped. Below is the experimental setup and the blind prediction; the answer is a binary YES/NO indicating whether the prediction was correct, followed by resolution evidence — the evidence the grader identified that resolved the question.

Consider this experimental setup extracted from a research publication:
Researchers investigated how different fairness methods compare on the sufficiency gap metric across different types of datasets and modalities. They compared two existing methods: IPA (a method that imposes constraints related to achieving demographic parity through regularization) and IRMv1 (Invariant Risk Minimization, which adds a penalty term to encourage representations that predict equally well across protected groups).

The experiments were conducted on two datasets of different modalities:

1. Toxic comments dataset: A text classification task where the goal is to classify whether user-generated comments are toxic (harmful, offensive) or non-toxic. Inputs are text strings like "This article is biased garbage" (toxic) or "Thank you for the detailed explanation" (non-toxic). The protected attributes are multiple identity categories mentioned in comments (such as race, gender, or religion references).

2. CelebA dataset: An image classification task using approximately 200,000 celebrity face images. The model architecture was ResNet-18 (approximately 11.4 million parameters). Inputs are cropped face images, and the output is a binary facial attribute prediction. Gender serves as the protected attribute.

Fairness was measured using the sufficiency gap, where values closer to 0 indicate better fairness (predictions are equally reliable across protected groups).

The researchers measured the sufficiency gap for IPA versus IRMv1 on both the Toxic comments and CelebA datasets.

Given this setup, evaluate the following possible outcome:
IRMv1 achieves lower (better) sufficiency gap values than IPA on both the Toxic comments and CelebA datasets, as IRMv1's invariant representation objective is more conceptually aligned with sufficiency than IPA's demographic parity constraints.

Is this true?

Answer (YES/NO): YES